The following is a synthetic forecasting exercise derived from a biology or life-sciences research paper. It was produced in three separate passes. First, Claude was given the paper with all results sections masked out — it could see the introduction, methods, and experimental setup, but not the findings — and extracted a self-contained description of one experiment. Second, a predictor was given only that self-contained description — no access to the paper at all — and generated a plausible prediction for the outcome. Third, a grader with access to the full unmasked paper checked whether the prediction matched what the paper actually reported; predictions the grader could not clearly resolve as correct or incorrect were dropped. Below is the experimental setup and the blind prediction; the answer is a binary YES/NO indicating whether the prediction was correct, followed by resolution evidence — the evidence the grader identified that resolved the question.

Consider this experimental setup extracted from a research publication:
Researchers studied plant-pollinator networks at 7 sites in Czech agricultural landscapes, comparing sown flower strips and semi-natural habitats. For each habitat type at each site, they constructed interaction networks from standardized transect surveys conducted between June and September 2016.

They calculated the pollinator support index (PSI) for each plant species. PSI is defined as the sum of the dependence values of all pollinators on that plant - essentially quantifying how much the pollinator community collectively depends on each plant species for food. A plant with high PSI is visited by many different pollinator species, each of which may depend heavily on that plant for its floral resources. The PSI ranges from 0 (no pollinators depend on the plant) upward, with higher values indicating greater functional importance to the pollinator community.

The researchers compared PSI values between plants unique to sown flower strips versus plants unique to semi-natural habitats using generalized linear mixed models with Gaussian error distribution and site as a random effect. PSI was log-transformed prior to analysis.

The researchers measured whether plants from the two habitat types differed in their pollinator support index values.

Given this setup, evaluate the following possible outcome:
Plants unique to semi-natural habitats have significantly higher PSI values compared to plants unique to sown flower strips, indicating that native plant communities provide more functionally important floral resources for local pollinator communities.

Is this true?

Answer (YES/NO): NO